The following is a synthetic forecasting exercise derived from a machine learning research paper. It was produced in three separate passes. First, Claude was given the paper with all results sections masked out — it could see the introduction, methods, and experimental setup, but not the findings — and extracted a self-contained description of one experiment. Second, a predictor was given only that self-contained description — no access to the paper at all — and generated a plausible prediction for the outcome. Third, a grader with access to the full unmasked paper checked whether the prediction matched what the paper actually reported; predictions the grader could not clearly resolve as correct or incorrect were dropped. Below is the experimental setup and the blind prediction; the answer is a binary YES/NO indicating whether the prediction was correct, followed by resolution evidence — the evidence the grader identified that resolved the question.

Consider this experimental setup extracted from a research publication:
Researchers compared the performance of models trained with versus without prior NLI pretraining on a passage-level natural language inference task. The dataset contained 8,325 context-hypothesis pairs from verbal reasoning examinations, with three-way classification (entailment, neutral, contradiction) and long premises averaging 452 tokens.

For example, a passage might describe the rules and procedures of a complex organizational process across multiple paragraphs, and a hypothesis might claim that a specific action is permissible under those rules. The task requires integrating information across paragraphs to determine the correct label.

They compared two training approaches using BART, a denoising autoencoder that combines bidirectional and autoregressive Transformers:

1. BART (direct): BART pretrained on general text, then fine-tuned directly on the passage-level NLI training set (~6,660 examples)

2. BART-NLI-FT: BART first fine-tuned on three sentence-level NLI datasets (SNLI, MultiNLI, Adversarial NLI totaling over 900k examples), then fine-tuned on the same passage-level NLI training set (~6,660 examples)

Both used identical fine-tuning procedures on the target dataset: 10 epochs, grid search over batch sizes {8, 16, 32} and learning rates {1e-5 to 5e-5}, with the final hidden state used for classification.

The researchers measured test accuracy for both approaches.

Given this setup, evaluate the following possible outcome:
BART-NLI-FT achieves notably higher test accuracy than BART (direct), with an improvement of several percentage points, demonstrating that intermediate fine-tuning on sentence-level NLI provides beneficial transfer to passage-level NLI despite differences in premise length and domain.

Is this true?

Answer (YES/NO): YES